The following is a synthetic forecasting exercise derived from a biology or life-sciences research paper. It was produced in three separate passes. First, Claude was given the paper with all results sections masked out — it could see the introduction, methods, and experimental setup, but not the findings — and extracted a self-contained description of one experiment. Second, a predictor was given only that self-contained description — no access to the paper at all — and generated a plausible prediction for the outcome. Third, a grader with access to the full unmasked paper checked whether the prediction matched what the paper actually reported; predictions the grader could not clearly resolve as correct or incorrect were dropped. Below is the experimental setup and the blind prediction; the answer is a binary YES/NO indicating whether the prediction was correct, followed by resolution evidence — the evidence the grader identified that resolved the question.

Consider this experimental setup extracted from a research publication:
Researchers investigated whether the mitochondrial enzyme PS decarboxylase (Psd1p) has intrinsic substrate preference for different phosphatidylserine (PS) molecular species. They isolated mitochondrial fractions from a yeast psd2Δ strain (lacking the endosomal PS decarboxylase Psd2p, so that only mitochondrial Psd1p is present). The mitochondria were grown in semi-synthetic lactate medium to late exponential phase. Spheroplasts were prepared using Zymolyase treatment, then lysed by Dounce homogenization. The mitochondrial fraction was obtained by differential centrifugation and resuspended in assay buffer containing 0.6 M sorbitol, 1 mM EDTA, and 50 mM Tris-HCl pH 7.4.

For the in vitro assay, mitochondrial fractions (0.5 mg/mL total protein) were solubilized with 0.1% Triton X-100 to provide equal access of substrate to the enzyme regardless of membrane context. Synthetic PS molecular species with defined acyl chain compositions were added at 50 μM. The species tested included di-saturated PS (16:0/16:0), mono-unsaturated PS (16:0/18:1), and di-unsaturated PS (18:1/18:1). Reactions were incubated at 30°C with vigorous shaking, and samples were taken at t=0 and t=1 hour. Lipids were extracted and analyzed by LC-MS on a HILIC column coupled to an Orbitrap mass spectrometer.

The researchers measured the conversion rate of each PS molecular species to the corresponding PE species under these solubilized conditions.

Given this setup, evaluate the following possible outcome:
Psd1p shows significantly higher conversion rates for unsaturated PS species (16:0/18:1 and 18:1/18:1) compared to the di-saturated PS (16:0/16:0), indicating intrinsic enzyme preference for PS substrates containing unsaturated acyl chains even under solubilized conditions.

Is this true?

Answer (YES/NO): NO